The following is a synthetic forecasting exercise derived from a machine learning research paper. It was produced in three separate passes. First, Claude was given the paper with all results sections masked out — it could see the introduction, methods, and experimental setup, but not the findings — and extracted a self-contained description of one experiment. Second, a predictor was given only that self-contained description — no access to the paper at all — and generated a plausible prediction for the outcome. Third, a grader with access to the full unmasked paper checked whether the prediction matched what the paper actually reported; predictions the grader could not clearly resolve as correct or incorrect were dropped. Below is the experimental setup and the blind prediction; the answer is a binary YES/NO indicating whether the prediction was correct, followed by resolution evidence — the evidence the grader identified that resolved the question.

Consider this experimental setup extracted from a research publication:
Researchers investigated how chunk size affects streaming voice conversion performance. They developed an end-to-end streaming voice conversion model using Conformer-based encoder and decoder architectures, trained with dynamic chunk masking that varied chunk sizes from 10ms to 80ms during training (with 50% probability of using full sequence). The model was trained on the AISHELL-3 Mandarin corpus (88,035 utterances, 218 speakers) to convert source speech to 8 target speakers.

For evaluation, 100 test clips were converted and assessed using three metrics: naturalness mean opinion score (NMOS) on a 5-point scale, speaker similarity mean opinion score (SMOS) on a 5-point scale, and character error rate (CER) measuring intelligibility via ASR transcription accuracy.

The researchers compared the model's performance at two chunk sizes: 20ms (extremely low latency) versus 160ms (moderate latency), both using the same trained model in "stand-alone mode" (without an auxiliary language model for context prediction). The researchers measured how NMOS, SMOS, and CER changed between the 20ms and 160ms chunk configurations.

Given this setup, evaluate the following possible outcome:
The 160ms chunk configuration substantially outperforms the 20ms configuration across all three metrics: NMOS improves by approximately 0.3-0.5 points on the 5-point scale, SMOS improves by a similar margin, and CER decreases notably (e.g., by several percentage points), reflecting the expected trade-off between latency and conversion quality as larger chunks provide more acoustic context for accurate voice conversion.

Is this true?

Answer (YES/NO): NO